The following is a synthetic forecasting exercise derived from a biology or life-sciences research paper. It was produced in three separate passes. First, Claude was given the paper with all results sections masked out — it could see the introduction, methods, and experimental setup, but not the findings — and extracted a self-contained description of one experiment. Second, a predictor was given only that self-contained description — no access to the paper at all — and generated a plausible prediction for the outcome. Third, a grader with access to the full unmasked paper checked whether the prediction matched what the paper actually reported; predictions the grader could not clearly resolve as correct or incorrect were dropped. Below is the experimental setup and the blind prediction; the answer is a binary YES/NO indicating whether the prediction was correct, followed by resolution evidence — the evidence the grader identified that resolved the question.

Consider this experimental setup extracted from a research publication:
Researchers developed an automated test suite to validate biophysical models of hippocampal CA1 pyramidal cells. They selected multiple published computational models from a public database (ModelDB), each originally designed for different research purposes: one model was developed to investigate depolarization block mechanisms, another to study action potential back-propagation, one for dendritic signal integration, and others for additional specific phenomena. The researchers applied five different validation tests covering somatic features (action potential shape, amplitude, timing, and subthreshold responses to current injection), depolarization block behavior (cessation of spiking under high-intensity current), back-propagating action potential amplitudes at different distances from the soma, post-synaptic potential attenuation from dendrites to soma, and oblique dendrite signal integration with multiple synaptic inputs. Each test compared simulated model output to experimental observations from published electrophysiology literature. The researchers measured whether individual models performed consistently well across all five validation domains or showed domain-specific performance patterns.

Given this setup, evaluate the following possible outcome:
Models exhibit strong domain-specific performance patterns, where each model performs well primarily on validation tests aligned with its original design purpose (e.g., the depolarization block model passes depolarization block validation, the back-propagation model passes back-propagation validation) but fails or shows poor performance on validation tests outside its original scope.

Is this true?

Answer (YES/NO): NO